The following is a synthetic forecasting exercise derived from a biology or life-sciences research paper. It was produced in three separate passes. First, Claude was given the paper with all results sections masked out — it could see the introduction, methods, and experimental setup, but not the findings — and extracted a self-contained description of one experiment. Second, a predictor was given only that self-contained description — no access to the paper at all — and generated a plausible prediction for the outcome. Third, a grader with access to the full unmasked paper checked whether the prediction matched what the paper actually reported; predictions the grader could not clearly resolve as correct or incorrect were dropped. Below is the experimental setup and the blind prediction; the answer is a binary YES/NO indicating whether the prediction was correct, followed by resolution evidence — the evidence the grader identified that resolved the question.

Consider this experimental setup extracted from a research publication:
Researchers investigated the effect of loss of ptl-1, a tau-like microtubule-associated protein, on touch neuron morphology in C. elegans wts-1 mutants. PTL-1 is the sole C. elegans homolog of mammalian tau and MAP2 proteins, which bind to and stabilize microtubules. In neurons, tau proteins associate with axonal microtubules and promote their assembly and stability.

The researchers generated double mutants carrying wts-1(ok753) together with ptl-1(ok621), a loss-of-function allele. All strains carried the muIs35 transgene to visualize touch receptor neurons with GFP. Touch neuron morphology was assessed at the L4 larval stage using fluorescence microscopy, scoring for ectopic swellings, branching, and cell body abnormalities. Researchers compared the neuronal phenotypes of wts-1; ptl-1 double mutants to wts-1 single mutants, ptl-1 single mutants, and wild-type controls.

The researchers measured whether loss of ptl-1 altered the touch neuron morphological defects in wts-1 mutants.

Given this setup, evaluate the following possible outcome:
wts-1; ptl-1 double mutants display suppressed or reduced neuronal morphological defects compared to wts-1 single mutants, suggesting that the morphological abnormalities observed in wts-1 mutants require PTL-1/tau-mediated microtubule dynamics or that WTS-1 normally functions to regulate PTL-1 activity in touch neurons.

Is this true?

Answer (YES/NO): YES